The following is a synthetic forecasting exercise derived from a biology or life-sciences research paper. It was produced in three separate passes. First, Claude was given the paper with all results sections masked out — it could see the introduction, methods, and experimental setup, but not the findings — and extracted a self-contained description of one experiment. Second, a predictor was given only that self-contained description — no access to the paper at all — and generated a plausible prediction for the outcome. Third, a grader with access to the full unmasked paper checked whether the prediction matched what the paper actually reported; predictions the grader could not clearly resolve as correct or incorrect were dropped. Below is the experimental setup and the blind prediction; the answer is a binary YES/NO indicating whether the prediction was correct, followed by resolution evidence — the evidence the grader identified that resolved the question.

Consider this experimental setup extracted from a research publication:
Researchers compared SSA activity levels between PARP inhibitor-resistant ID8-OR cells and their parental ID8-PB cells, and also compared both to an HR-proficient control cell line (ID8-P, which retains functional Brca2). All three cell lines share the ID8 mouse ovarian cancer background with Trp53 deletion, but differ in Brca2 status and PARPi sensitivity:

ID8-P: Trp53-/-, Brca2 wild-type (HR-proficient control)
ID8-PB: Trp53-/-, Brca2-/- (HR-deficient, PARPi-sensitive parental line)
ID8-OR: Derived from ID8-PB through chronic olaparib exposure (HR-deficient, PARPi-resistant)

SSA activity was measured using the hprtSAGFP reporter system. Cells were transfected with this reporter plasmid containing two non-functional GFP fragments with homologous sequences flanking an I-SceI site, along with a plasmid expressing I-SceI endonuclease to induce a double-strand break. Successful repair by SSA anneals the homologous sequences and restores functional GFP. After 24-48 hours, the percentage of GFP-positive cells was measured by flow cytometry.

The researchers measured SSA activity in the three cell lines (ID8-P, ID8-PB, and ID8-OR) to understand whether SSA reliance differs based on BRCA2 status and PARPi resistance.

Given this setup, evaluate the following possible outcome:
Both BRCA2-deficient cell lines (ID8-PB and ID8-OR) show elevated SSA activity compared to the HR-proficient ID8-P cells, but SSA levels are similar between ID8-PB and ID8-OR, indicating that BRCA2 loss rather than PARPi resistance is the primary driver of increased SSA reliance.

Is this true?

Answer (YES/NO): YES